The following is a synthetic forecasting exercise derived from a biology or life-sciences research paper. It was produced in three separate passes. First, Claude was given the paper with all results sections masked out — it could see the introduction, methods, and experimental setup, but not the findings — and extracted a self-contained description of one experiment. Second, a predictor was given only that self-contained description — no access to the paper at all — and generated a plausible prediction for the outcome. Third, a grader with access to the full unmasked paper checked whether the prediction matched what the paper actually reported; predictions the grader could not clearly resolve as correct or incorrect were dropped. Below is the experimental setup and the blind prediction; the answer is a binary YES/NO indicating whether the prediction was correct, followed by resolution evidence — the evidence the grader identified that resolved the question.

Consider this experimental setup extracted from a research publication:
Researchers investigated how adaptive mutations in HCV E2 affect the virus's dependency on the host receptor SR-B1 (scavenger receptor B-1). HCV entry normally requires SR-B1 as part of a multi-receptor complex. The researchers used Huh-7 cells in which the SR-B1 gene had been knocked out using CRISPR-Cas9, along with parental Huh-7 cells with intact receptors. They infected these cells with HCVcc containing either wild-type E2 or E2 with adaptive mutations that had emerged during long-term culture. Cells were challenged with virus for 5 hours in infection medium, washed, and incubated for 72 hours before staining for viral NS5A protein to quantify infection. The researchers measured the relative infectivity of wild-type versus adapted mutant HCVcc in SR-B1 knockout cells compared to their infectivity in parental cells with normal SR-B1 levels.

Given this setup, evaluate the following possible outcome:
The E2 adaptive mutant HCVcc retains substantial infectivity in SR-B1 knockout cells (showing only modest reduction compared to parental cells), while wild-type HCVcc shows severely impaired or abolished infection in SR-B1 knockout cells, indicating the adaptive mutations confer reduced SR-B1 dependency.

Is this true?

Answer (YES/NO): YES